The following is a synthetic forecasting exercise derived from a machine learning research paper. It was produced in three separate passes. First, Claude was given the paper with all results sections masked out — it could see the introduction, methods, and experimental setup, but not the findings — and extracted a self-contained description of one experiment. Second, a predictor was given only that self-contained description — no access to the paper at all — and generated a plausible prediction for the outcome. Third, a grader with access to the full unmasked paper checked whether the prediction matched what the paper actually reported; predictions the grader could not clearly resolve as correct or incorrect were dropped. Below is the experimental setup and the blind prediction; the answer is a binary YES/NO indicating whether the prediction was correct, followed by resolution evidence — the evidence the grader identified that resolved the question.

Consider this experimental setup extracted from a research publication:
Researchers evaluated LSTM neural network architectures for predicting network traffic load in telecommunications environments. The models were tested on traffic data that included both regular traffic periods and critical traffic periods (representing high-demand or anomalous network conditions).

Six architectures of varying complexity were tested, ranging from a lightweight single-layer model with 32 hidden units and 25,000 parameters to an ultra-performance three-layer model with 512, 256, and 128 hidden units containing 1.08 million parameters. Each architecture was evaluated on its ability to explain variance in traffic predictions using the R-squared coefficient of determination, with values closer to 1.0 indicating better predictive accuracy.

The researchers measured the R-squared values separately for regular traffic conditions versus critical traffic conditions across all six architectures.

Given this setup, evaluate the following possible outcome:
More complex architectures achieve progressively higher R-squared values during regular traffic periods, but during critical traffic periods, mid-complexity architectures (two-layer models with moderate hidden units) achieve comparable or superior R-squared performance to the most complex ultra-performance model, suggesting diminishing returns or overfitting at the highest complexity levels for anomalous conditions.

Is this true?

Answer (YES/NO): NO